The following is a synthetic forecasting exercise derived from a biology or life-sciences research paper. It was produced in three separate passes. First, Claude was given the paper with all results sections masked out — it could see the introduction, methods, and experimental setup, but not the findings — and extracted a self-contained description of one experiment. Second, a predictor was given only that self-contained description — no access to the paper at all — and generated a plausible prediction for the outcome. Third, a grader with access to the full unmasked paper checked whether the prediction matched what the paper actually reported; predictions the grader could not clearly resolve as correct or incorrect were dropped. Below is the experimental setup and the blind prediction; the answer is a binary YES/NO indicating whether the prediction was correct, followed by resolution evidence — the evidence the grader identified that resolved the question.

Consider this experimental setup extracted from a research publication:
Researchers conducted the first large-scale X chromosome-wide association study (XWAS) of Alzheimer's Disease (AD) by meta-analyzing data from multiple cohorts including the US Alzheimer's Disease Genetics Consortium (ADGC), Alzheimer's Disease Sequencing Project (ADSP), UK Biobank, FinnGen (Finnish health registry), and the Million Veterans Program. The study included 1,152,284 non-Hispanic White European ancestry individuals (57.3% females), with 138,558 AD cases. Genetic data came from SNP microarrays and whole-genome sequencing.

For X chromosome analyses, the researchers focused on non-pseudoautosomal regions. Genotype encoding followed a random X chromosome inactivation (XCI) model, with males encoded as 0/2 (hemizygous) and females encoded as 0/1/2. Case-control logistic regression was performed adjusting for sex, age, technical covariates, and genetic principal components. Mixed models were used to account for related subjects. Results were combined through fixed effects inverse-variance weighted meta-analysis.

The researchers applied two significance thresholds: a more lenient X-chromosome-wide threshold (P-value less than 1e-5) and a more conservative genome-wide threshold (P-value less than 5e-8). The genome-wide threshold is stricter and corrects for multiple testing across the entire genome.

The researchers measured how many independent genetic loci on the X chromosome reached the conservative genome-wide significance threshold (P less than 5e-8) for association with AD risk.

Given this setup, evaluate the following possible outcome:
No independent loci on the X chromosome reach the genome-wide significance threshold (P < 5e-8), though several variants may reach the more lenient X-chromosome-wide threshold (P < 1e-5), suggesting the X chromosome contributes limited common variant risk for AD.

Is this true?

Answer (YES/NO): NO